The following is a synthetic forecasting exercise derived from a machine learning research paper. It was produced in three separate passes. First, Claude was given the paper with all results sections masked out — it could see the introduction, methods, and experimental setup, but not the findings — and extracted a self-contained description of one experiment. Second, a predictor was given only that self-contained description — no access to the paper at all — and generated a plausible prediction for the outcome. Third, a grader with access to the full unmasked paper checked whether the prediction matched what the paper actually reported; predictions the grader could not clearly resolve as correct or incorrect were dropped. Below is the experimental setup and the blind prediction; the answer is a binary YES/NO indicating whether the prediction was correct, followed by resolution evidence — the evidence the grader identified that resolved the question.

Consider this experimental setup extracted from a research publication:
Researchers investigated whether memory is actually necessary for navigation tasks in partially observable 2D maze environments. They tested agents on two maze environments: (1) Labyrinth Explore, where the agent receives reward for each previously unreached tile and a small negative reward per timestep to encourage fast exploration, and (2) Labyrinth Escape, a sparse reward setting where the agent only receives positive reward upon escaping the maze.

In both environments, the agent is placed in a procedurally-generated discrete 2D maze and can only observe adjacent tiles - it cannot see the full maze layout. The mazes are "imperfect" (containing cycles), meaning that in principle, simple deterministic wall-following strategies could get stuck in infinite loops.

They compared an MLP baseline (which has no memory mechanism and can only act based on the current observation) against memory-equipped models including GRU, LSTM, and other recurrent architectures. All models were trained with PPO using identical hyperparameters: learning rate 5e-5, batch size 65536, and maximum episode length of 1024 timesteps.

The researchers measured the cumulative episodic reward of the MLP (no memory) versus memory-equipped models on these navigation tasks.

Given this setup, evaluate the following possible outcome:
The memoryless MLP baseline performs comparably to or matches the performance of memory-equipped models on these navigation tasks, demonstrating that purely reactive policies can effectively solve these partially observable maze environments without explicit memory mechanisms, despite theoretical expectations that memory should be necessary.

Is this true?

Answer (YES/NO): YES